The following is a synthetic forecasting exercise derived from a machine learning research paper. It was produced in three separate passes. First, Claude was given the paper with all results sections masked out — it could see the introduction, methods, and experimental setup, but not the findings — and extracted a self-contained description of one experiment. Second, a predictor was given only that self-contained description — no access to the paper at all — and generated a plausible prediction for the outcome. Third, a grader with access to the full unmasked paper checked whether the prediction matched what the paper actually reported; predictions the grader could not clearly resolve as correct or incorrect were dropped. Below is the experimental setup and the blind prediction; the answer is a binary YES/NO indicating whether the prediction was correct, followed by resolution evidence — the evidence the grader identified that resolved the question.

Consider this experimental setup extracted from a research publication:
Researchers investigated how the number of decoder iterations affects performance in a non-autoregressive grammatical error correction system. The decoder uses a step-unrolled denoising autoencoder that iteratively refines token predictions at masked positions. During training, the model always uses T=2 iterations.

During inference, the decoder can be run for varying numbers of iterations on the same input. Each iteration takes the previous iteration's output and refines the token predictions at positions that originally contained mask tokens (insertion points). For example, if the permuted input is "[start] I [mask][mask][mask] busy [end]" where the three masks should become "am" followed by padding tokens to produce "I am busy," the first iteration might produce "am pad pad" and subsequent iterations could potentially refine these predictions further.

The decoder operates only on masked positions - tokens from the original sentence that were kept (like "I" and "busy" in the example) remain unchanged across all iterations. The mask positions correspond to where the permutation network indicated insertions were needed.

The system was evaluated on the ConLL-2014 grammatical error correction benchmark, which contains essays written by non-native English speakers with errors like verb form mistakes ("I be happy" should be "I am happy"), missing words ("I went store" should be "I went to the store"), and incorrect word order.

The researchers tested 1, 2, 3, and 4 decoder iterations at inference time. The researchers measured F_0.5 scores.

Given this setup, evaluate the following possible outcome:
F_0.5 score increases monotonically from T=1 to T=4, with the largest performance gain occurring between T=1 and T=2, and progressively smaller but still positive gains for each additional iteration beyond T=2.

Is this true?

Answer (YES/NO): NO